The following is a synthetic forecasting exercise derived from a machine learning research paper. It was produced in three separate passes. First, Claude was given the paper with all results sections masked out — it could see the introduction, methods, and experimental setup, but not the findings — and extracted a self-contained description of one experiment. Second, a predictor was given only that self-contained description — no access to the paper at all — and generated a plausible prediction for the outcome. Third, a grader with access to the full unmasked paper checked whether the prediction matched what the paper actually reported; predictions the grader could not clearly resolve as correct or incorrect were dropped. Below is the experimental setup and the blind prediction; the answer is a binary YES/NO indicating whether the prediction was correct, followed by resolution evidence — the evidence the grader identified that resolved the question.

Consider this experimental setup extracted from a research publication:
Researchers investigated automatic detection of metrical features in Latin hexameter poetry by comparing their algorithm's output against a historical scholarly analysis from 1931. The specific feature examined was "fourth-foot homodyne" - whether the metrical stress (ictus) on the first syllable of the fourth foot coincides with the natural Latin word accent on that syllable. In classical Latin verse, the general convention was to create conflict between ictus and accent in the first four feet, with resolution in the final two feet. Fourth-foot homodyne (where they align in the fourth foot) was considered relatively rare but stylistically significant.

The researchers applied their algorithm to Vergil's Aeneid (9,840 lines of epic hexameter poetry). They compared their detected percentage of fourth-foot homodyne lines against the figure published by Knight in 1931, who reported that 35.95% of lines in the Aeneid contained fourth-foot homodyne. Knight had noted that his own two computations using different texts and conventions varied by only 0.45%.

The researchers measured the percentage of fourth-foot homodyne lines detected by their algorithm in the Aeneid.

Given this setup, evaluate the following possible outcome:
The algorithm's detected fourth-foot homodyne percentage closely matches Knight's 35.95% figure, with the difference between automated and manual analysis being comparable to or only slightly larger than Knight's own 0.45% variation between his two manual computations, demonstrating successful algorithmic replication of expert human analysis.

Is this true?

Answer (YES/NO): YES